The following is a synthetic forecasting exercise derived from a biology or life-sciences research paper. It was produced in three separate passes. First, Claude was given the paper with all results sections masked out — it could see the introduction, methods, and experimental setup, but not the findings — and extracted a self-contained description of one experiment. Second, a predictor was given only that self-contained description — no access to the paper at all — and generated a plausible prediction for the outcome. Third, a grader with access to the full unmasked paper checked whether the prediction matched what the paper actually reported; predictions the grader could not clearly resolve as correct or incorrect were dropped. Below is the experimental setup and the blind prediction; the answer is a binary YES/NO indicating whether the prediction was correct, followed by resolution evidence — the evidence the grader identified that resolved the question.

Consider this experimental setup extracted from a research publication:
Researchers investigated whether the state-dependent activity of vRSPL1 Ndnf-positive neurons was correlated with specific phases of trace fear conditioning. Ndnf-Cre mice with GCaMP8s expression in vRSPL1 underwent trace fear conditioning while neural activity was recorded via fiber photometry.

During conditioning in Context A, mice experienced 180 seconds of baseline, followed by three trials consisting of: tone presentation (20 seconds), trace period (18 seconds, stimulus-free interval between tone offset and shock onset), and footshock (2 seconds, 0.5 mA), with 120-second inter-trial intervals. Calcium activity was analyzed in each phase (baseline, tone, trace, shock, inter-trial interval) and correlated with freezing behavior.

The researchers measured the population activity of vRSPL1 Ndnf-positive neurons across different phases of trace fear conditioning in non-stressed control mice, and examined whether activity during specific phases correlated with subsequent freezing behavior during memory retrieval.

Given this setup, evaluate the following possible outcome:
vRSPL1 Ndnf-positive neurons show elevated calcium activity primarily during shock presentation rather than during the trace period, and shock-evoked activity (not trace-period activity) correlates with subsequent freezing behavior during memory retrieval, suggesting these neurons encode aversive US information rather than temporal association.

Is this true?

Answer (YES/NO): NO